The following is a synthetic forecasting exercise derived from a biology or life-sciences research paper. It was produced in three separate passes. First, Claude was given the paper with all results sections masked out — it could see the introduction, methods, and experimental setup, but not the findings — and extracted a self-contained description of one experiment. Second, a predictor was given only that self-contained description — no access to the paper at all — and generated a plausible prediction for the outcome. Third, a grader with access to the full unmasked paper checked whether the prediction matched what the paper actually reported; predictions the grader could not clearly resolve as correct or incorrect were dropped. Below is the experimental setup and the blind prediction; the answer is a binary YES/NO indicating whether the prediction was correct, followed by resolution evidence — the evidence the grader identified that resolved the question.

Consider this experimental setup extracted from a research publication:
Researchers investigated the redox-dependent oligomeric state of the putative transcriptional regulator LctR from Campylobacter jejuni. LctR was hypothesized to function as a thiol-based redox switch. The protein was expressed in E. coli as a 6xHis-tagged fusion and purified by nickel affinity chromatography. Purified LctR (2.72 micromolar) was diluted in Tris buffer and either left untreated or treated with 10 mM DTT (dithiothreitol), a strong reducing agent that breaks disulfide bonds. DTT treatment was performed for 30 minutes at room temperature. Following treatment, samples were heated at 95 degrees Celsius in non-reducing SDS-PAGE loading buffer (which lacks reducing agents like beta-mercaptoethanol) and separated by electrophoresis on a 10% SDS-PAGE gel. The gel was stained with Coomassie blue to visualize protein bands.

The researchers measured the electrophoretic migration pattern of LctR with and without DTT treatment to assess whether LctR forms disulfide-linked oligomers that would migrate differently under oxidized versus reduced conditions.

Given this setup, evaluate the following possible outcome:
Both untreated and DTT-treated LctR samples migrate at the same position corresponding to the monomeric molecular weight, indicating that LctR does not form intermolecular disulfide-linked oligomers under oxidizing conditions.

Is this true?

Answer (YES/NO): NO